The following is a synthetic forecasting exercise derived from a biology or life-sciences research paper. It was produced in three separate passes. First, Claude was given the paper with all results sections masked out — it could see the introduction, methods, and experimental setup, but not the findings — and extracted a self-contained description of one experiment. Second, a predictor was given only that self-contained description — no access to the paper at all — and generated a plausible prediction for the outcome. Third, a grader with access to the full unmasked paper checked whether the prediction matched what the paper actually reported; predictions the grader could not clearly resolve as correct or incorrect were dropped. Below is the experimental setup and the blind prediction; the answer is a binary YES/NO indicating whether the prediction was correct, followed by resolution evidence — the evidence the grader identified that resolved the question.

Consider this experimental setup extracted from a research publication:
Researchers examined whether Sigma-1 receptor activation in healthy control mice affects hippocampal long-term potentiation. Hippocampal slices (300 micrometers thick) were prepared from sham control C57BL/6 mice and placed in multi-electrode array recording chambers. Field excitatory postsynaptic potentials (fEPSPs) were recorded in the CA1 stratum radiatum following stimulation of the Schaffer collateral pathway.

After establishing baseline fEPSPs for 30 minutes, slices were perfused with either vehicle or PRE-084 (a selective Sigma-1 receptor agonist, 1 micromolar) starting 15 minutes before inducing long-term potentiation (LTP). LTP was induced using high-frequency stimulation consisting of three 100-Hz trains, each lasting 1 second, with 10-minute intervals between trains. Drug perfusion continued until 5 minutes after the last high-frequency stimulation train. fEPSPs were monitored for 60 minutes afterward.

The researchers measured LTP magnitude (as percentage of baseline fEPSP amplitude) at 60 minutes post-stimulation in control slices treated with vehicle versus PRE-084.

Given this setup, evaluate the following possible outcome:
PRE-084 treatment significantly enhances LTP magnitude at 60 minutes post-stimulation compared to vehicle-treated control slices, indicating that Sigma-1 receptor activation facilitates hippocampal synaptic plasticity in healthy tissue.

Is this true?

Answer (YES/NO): YES